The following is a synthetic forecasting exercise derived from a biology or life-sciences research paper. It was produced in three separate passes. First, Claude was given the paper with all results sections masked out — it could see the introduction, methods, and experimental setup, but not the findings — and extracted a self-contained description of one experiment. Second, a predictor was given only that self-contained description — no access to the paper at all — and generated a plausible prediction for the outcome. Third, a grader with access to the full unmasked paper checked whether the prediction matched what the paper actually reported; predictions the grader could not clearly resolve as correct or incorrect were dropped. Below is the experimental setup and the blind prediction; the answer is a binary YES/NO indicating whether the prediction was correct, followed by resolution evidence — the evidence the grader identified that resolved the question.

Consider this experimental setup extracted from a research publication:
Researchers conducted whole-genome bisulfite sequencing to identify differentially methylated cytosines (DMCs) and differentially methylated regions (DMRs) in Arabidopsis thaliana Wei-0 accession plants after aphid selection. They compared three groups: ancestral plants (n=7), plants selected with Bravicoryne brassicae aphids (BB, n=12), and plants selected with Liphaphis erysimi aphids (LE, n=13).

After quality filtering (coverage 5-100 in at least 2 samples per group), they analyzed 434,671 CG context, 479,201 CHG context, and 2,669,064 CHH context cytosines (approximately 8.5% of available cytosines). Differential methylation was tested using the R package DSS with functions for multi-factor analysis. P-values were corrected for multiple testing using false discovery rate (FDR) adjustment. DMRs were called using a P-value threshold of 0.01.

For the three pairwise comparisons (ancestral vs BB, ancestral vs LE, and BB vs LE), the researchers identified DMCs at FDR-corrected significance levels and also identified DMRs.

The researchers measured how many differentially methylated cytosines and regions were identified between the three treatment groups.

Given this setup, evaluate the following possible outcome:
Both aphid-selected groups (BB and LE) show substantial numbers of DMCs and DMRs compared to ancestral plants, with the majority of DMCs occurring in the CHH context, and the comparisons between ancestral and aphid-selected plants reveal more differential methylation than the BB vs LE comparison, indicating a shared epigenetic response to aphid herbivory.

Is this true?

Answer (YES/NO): NO